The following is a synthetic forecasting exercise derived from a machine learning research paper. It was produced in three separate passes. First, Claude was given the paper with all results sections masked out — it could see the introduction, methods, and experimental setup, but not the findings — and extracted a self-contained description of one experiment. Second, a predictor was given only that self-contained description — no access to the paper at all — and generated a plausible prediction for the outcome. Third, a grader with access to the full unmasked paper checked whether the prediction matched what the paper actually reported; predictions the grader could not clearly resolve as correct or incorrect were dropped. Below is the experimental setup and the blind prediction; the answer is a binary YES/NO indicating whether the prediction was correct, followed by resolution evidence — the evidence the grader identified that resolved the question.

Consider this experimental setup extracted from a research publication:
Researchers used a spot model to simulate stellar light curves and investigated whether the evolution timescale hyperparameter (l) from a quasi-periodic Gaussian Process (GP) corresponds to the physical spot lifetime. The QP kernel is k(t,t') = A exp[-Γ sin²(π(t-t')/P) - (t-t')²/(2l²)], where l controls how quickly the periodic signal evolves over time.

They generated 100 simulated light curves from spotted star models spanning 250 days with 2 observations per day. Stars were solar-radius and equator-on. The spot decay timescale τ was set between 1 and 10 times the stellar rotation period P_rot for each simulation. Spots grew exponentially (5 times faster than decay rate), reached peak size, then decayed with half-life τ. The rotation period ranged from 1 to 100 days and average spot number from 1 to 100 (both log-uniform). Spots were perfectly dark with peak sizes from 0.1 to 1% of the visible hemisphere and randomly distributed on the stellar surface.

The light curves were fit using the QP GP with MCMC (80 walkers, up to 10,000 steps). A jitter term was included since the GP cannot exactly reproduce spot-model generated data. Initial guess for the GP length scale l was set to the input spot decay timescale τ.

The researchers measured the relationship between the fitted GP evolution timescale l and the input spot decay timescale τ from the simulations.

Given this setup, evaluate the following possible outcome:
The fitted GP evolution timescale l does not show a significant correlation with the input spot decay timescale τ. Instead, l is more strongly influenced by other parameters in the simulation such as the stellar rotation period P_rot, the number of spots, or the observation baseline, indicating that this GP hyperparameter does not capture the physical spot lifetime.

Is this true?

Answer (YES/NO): NO